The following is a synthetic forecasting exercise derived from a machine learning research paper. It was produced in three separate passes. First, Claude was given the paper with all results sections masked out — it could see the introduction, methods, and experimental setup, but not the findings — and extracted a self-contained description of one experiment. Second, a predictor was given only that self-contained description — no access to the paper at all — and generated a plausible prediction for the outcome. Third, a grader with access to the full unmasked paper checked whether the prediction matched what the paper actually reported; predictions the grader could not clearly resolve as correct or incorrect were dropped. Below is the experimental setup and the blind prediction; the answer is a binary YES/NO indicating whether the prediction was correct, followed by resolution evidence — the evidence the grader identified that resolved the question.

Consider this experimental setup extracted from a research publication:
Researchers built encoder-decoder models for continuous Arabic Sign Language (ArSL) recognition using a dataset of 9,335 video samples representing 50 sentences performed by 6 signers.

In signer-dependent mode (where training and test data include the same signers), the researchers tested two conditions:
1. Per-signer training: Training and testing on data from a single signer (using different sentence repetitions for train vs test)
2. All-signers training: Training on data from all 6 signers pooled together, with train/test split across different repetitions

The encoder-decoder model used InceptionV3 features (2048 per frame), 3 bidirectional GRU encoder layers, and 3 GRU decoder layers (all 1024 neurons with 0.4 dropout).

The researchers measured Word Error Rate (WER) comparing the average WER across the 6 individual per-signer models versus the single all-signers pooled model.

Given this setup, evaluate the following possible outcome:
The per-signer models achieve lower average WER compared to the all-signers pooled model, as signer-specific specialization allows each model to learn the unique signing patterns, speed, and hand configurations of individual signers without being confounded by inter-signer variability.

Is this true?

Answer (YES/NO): YES